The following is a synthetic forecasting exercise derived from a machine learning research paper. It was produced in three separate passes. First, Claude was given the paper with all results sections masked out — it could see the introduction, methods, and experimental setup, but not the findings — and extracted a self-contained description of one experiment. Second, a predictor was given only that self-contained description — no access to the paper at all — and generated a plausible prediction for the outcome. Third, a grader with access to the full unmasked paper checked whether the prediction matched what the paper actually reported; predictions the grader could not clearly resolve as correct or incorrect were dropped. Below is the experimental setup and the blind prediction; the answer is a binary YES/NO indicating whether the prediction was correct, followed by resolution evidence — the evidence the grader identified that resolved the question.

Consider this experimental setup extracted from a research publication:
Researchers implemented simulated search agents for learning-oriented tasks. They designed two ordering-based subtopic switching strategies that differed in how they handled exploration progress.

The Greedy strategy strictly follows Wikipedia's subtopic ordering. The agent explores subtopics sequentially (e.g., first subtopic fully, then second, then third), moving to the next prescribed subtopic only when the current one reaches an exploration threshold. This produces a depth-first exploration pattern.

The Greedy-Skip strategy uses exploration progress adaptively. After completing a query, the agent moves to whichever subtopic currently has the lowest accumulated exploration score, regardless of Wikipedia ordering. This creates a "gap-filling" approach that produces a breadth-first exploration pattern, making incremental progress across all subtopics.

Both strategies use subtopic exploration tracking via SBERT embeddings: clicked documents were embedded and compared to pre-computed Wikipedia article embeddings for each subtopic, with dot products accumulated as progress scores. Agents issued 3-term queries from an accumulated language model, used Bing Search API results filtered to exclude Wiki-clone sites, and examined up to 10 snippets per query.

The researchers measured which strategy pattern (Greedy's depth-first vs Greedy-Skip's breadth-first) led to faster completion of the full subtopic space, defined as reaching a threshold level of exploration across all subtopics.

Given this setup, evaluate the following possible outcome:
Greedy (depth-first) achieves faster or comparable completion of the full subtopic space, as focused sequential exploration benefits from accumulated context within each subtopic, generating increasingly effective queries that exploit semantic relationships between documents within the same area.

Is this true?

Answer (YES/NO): YES